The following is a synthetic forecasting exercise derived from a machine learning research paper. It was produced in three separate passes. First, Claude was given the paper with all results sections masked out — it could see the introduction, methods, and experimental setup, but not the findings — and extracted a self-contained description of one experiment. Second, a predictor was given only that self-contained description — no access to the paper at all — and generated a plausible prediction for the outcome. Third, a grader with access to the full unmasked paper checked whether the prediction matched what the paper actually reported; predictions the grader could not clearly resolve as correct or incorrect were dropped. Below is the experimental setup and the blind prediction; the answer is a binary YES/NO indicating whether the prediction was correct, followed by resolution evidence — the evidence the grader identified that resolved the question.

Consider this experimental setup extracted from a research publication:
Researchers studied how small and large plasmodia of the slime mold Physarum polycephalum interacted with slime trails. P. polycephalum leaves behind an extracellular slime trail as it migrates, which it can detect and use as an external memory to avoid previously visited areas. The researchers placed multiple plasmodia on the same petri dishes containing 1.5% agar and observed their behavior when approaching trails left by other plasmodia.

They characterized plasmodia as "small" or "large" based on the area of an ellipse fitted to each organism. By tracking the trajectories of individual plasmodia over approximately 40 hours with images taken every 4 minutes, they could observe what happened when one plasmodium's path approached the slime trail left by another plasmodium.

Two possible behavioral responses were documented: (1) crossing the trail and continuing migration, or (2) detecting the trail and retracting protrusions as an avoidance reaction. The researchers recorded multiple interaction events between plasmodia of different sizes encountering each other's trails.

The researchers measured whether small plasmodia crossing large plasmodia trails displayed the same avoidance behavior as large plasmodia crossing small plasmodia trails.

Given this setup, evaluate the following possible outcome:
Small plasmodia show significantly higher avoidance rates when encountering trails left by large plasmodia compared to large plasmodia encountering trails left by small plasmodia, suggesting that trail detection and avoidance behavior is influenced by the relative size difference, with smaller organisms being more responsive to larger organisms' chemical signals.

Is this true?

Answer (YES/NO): NO